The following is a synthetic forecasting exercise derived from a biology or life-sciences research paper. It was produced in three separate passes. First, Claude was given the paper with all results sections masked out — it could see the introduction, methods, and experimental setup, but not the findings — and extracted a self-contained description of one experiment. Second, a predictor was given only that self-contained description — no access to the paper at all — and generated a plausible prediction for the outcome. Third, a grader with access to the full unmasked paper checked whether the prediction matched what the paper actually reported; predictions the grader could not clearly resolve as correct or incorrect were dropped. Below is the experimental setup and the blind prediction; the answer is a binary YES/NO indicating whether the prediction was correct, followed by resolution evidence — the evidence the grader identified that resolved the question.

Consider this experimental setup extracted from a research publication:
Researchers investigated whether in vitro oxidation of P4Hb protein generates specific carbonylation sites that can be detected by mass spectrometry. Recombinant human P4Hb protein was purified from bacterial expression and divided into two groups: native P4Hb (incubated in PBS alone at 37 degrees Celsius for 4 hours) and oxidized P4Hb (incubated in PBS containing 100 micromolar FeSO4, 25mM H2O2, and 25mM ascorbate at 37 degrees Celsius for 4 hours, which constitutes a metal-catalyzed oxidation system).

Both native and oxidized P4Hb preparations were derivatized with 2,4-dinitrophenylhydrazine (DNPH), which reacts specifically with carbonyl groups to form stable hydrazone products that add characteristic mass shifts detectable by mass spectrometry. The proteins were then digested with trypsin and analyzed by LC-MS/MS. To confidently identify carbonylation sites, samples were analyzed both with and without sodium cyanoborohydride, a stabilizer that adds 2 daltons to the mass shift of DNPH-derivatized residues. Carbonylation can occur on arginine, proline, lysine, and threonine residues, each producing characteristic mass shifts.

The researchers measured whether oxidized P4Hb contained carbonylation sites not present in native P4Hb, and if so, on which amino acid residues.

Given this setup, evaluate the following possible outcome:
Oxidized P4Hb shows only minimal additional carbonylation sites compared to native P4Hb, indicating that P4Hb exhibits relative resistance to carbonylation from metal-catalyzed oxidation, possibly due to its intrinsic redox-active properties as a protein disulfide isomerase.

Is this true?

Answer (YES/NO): NO